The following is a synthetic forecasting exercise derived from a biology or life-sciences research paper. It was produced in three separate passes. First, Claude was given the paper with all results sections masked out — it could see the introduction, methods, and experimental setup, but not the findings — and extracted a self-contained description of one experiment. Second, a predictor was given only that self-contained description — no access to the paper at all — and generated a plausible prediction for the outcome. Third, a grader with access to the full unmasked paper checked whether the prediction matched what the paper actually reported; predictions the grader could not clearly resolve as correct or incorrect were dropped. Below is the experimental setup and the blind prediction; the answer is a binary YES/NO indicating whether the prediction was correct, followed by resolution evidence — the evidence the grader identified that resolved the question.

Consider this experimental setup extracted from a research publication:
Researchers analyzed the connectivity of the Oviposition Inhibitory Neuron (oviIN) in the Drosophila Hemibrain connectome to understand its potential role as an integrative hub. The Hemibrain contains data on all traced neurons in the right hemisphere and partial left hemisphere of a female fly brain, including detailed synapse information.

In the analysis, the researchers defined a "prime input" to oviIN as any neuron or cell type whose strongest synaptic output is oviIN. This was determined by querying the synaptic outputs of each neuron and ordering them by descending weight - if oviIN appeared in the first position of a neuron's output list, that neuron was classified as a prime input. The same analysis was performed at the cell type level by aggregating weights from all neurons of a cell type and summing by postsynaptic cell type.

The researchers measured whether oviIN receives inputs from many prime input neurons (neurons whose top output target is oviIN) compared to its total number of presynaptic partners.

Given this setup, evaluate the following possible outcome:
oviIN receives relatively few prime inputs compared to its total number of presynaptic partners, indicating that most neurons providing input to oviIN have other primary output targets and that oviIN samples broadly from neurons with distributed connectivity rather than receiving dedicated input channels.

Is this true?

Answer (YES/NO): NO